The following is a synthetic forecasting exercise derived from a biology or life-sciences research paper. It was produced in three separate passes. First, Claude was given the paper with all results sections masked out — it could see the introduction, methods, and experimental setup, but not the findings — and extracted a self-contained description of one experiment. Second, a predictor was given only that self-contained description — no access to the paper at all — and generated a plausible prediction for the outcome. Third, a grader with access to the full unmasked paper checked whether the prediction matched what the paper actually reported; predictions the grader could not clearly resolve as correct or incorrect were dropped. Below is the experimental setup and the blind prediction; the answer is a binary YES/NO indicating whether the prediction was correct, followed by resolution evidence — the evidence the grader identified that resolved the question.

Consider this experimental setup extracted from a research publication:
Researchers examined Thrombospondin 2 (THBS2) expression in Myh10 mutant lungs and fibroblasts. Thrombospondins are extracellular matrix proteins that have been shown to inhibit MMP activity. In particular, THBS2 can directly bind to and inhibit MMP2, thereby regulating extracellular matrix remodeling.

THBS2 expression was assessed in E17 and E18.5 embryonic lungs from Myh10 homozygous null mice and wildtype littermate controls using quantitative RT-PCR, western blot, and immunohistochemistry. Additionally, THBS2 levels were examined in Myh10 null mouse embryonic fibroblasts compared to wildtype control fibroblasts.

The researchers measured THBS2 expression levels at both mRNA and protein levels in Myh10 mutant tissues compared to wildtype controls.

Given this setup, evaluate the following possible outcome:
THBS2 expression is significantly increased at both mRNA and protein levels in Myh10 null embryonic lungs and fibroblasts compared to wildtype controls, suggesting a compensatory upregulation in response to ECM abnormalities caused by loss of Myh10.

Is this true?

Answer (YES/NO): NO